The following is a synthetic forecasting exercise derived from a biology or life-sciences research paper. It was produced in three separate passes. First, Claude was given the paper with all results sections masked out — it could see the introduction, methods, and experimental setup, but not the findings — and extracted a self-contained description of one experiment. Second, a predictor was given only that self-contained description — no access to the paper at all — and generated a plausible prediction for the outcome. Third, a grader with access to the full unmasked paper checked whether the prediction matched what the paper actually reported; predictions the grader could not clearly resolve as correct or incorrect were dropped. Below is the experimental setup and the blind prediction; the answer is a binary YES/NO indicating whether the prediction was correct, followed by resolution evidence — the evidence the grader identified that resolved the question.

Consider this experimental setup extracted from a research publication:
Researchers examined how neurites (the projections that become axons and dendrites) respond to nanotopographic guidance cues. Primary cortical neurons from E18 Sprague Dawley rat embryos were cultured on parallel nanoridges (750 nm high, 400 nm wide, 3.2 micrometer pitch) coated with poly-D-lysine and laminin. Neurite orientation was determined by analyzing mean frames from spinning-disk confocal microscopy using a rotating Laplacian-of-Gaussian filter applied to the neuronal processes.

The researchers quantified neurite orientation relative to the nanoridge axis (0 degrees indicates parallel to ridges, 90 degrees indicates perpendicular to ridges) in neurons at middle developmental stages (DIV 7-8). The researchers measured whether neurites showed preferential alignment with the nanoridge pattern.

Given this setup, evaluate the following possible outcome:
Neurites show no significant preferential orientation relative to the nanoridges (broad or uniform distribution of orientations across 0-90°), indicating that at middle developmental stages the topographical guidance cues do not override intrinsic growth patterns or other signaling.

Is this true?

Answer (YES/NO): NO